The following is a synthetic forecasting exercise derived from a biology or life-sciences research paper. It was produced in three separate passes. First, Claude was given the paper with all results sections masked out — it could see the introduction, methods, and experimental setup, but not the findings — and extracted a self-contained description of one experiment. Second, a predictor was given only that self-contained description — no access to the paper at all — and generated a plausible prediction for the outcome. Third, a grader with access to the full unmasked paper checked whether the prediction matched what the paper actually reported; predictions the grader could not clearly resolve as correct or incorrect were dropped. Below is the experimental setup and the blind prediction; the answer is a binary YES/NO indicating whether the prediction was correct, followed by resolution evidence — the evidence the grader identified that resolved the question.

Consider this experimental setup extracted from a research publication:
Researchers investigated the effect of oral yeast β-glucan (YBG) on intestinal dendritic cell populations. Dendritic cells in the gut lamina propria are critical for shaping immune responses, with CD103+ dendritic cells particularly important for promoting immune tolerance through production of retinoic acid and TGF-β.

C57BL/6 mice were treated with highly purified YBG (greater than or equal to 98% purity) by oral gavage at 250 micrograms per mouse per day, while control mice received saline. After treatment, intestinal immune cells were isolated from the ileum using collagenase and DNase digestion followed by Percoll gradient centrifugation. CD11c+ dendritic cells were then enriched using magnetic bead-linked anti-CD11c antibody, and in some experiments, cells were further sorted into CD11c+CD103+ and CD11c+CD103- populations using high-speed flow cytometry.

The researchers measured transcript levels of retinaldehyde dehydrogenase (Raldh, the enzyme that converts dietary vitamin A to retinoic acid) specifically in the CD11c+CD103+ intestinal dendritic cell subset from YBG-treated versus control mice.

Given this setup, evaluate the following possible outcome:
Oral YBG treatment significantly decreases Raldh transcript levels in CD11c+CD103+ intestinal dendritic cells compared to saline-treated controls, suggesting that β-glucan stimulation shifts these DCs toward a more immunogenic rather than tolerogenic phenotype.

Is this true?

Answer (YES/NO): NO